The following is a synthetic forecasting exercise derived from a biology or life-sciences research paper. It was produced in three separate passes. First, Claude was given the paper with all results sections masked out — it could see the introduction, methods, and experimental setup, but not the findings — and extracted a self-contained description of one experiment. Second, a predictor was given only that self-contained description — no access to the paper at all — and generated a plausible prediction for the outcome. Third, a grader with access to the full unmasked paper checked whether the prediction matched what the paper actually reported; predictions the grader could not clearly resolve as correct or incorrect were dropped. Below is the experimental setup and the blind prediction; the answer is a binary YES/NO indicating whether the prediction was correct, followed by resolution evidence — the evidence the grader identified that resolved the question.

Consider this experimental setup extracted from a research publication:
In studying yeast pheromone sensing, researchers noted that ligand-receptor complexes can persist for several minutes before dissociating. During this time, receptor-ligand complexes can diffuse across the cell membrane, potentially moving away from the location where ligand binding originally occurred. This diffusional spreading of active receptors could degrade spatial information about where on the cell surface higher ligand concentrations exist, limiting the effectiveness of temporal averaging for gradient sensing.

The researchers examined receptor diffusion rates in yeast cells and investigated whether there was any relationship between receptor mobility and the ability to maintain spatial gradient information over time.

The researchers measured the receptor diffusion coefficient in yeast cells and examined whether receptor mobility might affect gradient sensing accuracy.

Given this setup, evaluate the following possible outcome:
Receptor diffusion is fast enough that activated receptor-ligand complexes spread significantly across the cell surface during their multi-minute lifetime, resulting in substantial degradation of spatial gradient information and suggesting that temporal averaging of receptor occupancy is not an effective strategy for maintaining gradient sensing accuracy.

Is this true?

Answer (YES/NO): NO